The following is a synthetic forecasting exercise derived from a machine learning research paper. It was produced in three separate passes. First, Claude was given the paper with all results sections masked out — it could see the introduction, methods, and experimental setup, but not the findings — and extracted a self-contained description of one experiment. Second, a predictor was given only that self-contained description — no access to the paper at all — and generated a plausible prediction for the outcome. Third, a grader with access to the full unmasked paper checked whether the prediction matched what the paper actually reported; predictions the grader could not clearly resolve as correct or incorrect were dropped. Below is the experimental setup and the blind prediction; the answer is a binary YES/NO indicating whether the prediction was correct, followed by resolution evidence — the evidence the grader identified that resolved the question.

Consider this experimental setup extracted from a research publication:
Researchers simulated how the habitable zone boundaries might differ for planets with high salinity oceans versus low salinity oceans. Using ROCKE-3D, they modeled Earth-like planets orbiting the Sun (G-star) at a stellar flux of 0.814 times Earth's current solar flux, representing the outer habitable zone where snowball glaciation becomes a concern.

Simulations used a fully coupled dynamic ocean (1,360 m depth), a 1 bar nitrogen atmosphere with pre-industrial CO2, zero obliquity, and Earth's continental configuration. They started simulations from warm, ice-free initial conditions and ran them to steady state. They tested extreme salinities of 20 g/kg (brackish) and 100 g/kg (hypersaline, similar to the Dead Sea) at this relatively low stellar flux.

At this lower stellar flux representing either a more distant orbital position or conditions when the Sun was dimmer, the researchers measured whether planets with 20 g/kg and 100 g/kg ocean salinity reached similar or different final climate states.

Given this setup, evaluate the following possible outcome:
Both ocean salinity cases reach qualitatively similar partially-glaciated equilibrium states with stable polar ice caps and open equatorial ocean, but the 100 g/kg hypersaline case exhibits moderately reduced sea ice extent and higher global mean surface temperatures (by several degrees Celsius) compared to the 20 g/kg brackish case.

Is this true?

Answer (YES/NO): NO